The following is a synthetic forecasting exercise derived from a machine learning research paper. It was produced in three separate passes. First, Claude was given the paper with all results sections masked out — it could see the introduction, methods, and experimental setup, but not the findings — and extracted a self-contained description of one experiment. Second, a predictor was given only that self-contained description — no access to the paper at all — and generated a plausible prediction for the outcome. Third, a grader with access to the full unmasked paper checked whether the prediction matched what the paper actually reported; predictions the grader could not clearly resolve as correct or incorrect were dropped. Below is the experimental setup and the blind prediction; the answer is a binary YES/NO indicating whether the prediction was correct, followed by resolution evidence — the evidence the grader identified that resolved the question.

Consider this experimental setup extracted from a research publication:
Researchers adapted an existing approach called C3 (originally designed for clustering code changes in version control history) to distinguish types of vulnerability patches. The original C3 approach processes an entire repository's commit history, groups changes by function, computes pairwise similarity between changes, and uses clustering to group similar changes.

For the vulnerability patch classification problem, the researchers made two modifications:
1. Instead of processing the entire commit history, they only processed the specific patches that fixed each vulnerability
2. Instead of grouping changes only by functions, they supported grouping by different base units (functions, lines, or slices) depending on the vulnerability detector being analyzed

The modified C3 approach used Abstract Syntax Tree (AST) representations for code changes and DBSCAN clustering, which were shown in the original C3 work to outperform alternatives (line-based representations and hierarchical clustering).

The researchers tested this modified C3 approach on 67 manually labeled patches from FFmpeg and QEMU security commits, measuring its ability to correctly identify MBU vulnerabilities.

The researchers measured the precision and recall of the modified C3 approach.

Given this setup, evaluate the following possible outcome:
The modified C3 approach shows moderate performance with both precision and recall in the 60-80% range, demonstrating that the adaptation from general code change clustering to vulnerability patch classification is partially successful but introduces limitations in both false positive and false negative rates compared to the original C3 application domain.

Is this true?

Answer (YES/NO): NO